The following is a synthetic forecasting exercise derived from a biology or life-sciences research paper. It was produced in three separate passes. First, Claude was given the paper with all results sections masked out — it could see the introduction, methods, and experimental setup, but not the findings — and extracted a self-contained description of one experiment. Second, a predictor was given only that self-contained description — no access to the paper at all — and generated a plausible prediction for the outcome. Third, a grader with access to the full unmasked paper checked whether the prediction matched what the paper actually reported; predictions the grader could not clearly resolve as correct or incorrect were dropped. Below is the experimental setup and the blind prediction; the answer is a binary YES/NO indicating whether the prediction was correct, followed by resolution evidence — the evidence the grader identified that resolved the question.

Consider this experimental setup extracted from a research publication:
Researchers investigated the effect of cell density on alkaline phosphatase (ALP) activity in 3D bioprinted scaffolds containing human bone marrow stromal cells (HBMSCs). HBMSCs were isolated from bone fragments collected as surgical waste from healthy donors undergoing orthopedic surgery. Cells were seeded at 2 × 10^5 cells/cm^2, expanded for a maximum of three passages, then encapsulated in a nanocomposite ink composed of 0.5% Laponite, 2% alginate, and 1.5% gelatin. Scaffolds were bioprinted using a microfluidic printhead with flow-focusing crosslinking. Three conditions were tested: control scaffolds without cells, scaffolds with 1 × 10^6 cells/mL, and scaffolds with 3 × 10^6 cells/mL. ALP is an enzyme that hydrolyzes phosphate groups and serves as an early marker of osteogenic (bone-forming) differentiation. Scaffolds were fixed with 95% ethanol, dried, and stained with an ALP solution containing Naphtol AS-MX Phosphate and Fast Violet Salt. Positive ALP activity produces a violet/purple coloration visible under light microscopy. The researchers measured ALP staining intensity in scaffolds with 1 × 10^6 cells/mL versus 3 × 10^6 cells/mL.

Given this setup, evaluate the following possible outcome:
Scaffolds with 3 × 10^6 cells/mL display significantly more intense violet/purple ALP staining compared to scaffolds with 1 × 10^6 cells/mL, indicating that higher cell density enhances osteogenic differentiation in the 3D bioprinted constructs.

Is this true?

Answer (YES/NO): YES